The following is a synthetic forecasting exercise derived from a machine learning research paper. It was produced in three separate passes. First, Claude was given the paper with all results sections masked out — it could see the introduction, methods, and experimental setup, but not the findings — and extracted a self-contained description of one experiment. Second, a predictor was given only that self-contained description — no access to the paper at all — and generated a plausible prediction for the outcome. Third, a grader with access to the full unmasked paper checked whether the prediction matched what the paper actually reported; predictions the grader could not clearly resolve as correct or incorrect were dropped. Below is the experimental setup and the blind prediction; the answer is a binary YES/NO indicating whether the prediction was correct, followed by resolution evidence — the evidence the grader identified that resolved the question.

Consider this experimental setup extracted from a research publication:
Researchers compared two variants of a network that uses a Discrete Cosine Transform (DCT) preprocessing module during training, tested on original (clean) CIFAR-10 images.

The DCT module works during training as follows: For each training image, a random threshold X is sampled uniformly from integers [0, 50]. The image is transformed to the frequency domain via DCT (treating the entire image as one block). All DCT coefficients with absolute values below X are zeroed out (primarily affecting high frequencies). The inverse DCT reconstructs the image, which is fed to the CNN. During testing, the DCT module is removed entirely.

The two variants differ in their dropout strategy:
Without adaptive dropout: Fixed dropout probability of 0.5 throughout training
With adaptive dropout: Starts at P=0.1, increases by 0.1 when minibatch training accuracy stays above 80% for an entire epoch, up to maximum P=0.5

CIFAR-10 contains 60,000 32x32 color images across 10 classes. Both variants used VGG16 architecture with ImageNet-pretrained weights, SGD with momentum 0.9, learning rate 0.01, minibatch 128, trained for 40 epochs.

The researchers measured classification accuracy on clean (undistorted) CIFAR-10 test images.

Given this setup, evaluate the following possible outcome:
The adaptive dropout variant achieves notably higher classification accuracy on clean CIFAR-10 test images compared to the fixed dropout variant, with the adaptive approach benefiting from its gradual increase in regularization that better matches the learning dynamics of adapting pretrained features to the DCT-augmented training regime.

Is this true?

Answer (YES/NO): NO